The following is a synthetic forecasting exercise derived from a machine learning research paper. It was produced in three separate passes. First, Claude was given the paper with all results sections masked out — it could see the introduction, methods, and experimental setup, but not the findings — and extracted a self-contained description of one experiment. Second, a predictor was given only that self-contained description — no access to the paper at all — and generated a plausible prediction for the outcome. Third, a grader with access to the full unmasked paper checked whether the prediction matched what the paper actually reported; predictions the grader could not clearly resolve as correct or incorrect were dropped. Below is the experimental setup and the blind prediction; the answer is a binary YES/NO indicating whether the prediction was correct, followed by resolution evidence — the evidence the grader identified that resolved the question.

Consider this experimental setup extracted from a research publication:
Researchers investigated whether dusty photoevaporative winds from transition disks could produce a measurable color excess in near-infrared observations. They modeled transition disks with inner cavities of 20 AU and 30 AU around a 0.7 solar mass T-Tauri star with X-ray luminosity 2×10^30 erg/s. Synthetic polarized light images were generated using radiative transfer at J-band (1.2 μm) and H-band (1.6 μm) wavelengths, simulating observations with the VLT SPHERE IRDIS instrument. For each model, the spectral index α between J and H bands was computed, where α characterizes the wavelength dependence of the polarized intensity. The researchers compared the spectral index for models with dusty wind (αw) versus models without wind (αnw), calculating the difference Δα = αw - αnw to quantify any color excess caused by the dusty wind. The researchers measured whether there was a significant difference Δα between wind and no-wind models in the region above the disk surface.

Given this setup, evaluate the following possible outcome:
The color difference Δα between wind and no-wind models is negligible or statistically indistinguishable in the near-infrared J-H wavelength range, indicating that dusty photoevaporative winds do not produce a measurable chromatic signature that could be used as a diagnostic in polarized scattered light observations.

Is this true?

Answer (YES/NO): NO